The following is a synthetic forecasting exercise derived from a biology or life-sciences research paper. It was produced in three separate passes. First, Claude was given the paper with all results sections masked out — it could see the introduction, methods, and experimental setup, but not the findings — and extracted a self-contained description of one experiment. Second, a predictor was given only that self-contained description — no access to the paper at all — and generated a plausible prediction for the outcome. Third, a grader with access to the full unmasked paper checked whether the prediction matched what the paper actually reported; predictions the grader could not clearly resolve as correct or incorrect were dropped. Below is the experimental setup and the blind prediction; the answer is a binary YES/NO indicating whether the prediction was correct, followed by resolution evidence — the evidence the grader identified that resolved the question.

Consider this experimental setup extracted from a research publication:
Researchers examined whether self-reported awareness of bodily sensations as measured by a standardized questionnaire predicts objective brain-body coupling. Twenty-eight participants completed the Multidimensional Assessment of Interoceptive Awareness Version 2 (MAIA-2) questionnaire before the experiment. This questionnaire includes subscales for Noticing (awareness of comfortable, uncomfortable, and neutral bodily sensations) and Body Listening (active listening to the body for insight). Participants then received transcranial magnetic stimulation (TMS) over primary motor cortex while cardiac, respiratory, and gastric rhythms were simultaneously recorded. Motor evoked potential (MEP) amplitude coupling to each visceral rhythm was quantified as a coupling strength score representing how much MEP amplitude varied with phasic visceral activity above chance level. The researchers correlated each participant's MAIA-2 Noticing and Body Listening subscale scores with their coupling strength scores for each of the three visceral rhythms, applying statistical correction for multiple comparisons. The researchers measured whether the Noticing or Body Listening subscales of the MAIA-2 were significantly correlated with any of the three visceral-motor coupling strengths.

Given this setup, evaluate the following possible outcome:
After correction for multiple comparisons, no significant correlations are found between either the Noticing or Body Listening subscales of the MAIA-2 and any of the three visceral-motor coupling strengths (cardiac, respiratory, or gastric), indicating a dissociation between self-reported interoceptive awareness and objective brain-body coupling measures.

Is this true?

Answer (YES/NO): YES